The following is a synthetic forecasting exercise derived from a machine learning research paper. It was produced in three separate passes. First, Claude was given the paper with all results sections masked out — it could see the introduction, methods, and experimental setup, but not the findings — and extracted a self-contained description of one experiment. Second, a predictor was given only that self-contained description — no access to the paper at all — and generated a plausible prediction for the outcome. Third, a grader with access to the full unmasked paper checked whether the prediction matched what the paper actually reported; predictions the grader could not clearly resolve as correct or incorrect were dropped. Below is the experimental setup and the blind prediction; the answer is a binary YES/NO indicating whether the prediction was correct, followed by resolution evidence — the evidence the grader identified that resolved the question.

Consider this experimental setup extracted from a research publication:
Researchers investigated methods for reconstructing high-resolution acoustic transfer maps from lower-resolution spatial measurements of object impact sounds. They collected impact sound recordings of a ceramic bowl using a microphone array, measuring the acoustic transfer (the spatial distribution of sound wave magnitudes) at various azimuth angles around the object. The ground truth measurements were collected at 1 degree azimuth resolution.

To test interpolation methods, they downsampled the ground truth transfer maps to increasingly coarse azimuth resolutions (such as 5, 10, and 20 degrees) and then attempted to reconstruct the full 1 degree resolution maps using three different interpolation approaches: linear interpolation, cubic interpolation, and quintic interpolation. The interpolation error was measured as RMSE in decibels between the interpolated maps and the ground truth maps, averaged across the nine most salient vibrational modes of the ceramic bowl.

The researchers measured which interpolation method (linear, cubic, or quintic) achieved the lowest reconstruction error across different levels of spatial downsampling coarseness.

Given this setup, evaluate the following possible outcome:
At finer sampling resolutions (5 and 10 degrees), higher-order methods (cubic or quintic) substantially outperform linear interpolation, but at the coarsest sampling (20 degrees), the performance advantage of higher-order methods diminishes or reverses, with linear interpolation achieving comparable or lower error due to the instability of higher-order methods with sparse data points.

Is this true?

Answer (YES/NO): NO